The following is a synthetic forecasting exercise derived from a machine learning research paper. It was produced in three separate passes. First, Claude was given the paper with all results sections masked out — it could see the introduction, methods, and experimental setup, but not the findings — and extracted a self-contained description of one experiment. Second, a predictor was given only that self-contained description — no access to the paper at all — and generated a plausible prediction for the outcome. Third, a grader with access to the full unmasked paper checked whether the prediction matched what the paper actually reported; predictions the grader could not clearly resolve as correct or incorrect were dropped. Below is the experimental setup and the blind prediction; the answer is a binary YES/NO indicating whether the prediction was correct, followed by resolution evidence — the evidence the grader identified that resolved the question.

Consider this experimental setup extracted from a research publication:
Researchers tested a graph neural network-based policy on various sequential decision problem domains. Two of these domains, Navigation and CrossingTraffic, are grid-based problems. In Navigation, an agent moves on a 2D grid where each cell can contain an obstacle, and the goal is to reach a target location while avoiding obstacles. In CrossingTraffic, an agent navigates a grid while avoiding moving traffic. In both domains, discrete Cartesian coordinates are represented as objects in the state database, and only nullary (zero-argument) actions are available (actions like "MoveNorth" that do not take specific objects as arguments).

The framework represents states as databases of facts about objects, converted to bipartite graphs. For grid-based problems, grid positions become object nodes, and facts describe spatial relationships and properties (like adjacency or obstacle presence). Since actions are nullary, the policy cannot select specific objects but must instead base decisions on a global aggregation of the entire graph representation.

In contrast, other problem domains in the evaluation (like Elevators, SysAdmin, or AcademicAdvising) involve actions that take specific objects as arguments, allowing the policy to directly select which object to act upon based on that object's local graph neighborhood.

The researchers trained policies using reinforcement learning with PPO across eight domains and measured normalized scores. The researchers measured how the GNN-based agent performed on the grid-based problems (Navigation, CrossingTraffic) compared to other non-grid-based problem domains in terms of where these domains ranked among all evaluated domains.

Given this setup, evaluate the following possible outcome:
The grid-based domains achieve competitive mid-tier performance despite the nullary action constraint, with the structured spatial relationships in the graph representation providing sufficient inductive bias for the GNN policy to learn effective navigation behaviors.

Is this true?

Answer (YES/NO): NO